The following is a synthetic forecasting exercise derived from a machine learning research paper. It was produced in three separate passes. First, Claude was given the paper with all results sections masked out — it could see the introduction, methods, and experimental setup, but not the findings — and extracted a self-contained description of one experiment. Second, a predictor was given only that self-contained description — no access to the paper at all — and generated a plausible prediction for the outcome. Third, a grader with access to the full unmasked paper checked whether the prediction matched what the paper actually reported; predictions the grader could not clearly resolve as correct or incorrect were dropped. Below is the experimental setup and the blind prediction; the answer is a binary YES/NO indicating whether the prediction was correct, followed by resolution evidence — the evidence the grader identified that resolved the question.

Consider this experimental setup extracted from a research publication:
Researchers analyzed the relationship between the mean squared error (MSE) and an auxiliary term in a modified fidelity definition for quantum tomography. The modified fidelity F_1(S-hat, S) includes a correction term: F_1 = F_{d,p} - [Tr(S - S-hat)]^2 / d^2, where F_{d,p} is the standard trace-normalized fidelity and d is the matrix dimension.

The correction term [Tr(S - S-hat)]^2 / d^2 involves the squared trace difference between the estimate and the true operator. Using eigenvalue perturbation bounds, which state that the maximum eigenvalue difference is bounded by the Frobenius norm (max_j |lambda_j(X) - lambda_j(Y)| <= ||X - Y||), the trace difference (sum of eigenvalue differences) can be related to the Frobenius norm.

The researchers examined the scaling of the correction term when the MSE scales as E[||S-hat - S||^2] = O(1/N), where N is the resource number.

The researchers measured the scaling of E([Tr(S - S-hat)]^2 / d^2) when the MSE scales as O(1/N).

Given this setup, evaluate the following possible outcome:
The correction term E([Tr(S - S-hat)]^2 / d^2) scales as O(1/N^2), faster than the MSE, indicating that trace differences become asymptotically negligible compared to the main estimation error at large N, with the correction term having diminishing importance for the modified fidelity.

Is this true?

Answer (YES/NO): NO